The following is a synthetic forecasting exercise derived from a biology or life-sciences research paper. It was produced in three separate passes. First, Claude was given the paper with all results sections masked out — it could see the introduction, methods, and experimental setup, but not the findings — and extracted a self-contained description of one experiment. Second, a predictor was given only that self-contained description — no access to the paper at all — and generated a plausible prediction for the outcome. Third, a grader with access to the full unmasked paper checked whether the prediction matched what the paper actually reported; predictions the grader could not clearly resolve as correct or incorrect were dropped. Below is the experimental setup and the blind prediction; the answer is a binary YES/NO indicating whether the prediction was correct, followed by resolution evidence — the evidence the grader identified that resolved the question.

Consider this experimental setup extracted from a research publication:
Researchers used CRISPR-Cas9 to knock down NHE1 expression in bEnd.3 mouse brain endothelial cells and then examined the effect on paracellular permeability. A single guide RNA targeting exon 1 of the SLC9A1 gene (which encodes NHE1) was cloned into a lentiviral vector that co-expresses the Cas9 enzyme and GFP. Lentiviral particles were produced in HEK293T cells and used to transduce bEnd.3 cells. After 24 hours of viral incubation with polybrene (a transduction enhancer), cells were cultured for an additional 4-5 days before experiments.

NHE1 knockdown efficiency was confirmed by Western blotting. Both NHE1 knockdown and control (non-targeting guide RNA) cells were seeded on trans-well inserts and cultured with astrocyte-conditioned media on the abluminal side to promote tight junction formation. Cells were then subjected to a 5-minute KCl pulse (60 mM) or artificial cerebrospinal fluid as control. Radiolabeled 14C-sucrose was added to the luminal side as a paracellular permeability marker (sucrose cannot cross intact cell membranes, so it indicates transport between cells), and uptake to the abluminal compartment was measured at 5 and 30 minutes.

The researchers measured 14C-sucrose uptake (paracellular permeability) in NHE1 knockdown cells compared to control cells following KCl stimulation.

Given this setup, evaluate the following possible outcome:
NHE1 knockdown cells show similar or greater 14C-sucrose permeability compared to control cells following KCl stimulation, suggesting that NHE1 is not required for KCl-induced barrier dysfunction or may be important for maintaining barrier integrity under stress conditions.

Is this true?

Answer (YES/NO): NO